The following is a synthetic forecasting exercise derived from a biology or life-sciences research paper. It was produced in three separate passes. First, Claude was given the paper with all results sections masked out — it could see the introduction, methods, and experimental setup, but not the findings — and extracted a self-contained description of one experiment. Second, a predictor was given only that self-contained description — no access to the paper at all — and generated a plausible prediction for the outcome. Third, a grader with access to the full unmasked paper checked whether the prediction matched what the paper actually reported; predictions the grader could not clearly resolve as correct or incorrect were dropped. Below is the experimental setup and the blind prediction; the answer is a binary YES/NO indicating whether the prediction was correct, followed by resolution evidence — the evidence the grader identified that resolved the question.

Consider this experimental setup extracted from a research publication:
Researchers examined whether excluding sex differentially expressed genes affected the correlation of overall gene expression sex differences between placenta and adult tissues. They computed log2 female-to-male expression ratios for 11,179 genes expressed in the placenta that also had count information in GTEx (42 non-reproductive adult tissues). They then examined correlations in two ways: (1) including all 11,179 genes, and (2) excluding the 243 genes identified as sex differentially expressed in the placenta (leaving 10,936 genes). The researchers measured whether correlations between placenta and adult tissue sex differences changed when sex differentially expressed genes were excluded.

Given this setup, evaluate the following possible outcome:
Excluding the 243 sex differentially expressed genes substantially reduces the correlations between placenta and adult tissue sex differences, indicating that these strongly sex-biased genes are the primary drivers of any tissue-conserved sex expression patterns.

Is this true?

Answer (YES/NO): YES